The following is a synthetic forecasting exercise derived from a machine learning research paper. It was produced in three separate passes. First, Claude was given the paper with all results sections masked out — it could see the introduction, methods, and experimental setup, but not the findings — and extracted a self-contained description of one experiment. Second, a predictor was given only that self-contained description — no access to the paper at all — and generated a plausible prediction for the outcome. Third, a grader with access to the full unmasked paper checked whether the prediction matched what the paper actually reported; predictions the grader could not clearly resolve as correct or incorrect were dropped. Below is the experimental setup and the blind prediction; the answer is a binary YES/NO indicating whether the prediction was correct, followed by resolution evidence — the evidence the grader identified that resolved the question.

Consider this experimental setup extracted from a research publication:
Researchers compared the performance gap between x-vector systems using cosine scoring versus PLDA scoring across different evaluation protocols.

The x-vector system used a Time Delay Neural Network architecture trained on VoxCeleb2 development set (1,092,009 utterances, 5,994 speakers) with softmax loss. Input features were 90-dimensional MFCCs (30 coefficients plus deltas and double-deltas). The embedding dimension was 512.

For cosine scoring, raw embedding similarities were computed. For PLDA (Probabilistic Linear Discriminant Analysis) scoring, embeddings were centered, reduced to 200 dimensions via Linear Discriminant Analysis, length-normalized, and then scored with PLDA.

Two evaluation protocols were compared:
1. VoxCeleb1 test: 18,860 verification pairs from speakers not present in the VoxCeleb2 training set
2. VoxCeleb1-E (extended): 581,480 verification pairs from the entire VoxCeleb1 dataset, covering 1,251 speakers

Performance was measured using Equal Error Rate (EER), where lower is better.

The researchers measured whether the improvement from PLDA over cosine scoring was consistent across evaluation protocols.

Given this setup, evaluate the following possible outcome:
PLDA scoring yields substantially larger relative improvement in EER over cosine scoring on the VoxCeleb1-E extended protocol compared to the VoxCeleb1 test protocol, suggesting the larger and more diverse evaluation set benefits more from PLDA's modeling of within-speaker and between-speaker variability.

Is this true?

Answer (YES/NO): NO